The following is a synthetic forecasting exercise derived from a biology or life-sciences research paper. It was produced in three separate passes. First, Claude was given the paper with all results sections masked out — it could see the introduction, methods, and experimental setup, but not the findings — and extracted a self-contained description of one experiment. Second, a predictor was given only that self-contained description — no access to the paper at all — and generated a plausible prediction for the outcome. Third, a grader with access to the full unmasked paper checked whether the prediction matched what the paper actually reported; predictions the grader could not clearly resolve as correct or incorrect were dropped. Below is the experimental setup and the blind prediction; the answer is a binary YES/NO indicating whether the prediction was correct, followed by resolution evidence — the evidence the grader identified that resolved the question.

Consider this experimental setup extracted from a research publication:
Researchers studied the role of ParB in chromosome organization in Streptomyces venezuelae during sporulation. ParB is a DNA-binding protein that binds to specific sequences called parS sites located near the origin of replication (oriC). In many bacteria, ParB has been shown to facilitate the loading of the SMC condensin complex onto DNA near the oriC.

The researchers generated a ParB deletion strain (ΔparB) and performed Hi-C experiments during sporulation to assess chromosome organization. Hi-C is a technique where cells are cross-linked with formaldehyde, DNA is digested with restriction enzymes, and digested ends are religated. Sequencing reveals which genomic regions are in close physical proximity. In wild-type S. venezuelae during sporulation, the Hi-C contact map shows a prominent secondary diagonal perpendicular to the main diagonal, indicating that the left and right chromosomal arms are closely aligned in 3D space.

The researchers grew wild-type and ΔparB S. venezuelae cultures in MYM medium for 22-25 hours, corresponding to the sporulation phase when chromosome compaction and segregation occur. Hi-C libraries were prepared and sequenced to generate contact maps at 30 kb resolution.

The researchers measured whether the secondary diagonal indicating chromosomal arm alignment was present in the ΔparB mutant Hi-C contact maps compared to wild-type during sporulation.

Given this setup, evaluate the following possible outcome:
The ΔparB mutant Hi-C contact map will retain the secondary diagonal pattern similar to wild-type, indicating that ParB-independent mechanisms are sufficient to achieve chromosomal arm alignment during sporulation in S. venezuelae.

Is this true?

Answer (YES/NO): NO